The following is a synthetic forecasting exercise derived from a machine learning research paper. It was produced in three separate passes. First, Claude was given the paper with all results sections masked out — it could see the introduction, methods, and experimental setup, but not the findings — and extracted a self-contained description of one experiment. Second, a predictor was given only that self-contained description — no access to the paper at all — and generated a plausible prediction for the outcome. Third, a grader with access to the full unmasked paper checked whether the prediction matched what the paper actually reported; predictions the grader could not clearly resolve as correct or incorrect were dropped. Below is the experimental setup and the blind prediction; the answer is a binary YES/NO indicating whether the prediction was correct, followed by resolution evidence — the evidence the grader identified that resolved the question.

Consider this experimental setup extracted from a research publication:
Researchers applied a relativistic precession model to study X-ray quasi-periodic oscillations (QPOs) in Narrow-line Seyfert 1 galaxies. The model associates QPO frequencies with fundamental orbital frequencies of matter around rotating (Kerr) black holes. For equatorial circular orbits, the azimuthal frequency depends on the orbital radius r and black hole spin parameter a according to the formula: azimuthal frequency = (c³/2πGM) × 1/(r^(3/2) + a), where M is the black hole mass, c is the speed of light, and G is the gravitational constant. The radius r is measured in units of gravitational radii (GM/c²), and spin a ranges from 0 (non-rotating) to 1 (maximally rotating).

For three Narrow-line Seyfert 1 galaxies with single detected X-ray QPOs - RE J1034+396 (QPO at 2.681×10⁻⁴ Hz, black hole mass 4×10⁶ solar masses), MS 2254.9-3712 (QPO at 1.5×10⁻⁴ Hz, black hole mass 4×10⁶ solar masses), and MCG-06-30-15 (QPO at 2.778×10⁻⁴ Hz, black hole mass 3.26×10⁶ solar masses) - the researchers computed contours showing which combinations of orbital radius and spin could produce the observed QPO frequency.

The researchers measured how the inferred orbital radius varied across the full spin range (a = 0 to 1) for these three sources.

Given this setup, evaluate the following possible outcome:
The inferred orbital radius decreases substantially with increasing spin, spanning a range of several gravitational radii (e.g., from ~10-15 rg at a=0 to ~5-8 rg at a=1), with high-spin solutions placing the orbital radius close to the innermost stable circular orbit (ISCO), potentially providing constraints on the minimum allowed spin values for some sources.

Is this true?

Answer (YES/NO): NO